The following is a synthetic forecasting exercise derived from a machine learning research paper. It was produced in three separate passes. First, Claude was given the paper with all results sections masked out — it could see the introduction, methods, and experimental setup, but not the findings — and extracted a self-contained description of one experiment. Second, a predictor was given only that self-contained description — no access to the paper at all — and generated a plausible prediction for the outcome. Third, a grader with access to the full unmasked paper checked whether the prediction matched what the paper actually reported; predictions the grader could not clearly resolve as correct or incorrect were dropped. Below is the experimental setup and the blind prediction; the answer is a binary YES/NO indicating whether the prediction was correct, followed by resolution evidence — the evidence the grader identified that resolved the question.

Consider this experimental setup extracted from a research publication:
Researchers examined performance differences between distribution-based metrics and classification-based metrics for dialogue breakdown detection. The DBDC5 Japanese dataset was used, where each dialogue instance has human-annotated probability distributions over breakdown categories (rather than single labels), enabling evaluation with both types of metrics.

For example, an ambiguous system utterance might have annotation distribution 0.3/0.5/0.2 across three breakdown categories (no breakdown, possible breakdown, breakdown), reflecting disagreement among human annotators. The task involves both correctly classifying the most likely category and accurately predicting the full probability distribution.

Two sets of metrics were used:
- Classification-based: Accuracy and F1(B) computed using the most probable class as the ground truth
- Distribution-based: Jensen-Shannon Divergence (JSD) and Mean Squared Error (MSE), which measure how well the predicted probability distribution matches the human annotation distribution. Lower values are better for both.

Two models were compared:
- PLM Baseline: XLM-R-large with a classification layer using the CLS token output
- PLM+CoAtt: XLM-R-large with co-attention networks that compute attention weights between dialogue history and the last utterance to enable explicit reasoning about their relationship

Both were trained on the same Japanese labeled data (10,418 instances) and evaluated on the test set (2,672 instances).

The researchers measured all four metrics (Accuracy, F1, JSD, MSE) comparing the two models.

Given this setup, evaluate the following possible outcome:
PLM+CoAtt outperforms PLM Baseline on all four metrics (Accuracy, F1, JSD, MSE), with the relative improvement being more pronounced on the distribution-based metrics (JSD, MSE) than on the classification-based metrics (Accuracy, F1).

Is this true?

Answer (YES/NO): NO